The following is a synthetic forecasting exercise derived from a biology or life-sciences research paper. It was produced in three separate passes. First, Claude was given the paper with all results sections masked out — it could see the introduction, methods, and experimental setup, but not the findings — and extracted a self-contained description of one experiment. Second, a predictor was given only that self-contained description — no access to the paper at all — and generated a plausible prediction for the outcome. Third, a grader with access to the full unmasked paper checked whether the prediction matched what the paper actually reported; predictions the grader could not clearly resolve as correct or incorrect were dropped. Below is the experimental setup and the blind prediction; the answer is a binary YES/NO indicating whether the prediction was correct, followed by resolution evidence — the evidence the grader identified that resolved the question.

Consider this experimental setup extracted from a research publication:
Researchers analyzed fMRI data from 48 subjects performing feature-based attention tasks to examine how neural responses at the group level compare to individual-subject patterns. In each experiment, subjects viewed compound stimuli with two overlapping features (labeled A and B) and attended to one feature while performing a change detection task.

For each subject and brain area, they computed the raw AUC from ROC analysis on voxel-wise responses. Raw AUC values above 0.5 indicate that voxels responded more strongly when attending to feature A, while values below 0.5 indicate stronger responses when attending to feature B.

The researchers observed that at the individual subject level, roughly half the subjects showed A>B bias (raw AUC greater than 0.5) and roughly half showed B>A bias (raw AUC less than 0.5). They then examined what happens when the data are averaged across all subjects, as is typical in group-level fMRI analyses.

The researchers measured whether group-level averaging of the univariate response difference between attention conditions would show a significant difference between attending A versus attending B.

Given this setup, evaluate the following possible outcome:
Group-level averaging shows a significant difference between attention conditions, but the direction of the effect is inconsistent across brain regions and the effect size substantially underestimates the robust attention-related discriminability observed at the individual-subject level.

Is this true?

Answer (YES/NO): NO